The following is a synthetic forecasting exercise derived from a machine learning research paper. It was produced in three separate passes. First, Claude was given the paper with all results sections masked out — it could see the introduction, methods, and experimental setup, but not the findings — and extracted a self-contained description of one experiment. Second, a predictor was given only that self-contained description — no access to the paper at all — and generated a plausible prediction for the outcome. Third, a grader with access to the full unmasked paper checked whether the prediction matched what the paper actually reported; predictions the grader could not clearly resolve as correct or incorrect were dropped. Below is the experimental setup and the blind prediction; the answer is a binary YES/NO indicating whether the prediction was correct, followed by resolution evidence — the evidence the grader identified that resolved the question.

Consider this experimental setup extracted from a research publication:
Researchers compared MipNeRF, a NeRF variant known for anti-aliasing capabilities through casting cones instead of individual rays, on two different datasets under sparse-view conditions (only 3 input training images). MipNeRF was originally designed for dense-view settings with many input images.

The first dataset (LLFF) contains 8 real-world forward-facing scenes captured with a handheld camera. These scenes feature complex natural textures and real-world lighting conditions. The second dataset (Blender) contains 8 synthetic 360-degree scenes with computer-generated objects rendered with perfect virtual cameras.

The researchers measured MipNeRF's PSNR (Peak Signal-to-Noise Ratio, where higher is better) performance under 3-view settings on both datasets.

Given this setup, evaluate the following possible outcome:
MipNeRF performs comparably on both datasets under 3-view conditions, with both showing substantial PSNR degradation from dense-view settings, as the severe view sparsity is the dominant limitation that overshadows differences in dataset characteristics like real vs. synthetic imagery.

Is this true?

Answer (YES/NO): NO